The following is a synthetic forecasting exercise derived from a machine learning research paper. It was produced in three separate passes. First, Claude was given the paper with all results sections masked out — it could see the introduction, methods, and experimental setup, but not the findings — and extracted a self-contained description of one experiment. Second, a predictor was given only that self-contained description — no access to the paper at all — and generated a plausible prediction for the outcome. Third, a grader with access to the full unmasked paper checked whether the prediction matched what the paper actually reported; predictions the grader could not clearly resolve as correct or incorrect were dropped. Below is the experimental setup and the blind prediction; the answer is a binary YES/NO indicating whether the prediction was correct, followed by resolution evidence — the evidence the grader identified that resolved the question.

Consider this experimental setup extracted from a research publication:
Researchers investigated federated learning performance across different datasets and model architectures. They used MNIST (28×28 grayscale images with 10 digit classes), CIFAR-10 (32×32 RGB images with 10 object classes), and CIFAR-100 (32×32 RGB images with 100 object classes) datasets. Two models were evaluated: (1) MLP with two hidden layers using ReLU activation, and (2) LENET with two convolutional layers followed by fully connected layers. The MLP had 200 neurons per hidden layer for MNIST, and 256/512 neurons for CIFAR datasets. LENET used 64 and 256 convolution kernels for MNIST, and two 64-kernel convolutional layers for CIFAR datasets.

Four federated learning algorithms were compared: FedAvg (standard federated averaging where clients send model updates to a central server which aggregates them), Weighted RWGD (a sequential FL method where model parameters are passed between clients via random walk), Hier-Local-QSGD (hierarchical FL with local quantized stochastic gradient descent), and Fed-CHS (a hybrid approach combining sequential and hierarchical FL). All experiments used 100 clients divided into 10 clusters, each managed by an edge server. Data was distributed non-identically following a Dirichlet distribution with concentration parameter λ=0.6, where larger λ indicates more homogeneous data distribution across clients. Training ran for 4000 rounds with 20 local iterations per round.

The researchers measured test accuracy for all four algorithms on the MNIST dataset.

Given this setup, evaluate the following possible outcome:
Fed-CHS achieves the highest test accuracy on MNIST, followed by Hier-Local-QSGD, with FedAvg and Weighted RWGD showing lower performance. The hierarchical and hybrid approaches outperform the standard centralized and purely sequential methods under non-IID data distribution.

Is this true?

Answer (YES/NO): NO